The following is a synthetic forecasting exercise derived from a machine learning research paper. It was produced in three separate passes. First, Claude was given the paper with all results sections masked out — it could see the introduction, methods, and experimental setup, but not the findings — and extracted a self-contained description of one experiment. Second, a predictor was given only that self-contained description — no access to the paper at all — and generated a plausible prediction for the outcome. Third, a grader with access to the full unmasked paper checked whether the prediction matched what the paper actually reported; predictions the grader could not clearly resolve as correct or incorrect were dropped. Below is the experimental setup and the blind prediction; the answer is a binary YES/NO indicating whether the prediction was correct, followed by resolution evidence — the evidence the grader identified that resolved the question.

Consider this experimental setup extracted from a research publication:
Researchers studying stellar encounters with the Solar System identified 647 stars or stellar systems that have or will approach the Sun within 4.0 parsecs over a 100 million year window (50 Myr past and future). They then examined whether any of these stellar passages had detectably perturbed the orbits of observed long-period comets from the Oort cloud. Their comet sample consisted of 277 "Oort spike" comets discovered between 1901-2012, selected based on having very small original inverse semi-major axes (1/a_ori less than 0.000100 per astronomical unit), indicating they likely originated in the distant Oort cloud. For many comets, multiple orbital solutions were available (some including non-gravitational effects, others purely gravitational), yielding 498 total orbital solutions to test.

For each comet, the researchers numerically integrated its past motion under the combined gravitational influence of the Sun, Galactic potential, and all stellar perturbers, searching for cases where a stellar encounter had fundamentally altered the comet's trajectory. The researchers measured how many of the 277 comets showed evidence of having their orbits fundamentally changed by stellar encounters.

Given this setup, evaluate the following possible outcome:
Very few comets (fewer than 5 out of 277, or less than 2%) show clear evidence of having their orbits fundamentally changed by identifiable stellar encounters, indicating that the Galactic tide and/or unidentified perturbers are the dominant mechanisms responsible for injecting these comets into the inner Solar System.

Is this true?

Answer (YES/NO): YES